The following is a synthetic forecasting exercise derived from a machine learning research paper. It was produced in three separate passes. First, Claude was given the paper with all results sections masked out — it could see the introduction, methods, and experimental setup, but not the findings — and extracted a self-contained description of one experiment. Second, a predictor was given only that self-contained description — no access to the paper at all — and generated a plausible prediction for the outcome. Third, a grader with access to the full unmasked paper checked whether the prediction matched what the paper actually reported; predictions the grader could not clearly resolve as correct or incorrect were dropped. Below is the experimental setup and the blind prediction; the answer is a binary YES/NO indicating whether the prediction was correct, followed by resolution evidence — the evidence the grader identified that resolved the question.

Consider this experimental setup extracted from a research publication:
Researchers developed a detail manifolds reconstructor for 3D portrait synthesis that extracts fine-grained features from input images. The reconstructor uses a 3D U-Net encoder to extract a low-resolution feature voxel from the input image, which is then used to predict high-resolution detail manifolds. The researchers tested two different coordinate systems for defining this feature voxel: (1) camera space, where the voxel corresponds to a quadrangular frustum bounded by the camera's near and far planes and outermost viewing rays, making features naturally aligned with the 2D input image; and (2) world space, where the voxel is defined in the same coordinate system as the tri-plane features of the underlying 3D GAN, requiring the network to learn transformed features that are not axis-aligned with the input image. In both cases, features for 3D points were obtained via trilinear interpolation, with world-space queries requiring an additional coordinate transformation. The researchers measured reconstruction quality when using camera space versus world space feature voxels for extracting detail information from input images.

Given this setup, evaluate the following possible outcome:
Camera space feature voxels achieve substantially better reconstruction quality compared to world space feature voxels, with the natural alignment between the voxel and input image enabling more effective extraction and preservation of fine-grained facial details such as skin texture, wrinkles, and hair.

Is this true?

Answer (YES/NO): YES